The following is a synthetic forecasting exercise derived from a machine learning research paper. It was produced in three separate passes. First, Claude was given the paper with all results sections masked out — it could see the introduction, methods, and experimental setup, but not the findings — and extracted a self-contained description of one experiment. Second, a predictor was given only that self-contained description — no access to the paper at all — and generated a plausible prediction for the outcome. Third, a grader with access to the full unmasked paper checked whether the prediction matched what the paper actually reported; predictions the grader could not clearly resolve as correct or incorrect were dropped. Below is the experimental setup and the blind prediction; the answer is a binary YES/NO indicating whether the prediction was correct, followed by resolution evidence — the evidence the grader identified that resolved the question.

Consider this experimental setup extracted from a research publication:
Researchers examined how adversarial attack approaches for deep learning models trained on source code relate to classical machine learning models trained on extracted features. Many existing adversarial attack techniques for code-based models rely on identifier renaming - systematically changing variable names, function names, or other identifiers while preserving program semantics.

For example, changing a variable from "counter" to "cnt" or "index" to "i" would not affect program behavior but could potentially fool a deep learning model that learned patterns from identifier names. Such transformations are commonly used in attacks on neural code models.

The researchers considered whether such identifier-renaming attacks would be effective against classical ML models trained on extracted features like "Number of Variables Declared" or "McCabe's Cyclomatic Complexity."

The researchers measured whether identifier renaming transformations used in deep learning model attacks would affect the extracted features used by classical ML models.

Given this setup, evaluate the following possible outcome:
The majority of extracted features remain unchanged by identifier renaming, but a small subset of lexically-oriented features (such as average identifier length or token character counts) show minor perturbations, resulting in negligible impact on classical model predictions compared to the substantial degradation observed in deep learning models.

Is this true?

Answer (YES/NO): NO